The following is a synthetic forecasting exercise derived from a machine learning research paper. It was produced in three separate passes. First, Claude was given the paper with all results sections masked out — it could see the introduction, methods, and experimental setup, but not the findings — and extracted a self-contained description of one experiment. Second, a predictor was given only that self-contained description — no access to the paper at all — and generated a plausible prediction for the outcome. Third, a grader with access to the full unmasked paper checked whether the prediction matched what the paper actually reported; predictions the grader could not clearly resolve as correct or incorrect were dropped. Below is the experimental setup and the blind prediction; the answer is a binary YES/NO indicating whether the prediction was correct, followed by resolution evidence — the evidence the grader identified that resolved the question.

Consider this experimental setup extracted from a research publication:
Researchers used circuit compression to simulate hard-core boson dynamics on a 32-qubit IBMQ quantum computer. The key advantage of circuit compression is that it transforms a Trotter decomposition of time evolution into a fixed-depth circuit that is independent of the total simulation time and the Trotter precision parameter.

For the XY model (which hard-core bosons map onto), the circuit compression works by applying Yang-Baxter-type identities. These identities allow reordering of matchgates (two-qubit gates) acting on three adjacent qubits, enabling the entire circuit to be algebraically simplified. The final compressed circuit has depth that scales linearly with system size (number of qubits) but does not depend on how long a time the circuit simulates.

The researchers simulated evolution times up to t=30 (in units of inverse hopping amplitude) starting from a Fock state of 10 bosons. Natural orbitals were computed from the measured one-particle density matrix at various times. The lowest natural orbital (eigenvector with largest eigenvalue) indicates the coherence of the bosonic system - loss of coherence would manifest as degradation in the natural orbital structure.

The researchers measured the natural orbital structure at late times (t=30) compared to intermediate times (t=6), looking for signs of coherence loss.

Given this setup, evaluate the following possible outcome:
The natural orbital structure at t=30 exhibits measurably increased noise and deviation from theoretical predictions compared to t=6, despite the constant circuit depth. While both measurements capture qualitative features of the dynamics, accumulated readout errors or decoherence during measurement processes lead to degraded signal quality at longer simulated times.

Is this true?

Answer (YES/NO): NO